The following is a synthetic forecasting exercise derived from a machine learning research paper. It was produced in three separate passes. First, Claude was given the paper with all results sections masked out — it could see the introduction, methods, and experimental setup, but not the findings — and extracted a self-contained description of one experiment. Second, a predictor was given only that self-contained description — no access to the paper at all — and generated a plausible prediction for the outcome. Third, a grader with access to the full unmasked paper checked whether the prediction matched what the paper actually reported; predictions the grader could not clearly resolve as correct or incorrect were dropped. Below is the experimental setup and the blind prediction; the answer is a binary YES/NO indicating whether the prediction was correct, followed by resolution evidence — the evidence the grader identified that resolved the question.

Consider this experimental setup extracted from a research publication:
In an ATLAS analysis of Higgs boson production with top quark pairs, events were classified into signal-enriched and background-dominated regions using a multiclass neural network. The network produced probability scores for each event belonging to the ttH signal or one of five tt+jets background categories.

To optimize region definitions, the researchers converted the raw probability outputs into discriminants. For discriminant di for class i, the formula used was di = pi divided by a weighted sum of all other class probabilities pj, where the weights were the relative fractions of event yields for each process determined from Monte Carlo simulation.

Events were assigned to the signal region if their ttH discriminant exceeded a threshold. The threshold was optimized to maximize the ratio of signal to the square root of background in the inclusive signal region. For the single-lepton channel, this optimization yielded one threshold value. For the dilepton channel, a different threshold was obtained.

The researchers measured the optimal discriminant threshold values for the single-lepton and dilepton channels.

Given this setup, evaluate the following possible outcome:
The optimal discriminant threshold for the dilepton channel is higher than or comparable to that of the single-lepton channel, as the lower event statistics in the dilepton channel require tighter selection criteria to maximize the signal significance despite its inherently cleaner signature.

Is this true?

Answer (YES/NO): YES